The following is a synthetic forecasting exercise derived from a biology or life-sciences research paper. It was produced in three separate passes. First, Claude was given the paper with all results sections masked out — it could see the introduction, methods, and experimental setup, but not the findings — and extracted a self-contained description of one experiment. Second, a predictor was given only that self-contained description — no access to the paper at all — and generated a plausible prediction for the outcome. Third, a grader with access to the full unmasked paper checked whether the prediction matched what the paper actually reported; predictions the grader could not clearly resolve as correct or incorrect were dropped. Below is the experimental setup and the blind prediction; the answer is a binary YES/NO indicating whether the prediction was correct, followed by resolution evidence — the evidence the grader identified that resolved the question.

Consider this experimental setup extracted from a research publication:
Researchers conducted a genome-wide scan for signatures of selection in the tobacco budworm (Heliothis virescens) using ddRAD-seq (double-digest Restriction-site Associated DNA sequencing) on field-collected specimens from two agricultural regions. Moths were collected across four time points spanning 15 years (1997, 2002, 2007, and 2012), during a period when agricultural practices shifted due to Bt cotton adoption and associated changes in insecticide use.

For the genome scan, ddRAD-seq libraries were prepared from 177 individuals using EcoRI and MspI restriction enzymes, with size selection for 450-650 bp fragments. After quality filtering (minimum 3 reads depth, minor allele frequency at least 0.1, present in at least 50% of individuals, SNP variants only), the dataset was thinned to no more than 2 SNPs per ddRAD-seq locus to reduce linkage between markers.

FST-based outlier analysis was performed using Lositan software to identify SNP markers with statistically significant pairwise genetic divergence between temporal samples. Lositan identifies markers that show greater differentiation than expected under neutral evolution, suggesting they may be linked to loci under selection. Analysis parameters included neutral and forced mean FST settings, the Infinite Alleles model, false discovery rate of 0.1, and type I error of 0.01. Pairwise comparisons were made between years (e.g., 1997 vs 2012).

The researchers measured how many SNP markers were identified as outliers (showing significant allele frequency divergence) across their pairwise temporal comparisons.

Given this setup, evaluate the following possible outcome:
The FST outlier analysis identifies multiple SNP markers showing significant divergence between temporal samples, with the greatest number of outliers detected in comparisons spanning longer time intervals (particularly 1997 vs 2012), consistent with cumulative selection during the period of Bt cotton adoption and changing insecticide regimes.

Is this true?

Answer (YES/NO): NO